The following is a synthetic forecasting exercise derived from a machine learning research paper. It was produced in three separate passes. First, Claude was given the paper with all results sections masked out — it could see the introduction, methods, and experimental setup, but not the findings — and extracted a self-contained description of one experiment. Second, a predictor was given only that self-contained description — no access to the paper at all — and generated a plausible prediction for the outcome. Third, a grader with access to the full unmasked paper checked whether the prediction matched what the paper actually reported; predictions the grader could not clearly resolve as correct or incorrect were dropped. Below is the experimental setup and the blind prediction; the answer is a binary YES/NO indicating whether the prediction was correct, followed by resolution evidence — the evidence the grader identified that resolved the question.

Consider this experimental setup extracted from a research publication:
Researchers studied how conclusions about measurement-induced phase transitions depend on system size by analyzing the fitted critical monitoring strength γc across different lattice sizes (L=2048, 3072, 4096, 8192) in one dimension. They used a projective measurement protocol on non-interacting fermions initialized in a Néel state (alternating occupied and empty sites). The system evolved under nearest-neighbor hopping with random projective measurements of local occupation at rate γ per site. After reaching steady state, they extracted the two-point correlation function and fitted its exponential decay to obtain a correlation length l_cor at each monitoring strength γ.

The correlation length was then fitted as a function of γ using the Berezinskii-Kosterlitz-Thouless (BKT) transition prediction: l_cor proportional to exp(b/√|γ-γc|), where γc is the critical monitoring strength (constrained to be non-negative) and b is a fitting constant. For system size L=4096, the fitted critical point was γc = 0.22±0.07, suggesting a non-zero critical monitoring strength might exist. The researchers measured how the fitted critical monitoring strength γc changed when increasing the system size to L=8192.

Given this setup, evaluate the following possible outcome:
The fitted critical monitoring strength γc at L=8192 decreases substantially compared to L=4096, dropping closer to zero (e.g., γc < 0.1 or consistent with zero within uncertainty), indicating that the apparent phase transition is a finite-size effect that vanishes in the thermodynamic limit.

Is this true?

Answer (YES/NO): YES